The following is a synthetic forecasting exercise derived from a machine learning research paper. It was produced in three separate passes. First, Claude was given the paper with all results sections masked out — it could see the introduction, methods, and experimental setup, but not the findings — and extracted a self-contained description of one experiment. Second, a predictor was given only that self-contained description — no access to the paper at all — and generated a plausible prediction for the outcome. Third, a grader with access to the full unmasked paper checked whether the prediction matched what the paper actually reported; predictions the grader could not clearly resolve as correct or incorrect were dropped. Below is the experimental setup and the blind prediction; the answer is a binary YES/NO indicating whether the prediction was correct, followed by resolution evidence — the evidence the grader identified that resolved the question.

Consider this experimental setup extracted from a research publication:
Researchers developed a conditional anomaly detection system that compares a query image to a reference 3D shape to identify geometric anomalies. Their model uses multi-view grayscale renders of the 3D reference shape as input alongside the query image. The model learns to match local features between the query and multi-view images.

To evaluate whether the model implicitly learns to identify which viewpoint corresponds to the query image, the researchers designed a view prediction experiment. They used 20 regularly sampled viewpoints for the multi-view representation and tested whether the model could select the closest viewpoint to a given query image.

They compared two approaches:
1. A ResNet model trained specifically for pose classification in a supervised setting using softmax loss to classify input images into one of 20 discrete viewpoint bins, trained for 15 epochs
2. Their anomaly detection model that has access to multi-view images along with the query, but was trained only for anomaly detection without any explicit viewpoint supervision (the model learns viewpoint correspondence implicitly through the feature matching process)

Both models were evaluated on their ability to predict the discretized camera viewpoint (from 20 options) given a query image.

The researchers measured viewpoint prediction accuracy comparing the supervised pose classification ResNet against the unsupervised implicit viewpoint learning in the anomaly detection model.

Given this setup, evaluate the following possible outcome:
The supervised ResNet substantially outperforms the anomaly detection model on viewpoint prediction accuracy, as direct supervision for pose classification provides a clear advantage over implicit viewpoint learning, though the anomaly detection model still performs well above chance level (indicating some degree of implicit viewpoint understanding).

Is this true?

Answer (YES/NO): NO